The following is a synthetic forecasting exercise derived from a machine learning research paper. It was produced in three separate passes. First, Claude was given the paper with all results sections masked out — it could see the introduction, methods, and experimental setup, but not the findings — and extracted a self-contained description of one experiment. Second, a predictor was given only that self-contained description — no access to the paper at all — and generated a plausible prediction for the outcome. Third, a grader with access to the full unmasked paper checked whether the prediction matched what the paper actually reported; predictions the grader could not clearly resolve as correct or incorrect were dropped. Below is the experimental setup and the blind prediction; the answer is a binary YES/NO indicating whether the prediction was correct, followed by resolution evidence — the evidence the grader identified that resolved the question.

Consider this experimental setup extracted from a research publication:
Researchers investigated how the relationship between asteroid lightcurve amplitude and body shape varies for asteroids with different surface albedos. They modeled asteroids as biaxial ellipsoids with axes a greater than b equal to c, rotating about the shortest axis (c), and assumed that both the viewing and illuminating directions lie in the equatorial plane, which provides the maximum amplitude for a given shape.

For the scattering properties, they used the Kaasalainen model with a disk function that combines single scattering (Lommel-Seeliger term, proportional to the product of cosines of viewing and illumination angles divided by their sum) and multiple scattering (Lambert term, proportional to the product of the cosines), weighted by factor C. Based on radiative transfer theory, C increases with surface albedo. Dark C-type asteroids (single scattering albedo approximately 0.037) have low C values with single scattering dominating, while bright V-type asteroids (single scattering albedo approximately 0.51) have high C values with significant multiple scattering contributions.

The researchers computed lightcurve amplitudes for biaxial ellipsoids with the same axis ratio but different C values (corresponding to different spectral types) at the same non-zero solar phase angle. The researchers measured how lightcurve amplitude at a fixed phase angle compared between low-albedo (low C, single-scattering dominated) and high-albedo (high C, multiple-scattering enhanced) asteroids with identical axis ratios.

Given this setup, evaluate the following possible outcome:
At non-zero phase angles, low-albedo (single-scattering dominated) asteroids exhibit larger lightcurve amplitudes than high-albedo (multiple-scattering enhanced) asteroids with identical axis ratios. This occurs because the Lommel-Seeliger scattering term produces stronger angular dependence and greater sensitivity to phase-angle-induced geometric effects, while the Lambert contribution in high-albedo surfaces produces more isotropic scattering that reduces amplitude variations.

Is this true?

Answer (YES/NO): NO